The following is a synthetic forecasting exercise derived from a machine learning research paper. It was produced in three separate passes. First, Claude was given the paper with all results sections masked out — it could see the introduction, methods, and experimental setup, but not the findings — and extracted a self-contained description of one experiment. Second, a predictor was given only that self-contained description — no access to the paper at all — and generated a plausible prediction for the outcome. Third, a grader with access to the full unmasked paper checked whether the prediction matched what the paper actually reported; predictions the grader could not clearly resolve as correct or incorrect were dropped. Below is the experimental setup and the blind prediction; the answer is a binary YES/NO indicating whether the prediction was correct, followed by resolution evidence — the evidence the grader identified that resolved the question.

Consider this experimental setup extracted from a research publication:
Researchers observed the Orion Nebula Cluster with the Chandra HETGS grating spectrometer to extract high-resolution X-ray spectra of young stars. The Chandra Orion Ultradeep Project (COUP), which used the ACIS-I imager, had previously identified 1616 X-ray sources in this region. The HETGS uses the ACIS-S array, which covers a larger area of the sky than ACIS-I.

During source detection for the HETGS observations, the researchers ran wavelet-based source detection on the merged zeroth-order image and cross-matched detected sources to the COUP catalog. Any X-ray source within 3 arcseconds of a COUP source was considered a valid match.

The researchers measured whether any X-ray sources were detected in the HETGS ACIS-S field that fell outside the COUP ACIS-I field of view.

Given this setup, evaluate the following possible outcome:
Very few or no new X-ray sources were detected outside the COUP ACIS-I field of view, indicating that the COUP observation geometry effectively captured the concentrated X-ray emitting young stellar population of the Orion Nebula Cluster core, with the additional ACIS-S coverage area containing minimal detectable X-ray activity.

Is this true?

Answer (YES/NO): NO